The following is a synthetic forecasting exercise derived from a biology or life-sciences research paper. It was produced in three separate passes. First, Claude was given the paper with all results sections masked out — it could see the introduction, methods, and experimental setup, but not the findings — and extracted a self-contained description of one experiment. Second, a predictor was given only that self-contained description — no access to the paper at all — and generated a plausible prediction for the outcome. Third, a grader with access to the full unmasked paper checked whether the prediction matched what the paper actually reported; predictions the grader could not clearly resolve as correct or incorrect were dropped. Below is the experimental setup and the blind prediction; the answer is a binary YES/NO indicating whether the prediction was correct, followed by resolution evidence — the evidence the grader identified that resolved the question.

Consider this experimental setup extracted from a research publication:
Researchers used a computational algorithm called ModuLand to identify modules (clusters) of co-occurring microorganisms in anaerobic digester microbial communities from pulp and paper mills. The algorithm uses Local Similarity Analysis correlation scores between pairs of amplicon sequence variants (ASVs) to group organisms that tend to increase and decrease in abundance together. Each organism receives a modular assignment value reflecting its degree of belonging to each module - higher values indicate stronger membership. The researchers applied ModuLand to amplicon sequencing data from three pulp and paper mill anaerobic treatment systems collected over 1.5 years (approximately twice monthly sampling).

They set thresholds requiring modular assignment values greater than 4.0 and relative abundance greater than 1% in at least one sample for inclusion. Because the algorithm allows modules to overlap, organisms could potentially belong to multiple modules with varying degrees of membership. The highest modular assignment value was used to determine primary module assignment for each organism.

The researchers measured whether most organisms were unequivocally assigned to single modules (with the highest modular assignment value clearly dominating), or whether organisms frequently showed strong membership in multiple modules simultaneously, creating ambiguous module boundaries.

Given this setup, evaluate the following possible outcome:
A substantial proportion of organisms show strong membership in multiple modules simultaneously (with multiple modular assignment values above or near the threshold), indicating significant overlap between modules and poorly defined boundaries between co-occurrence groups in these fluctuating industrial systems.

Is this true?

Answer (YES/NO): NO